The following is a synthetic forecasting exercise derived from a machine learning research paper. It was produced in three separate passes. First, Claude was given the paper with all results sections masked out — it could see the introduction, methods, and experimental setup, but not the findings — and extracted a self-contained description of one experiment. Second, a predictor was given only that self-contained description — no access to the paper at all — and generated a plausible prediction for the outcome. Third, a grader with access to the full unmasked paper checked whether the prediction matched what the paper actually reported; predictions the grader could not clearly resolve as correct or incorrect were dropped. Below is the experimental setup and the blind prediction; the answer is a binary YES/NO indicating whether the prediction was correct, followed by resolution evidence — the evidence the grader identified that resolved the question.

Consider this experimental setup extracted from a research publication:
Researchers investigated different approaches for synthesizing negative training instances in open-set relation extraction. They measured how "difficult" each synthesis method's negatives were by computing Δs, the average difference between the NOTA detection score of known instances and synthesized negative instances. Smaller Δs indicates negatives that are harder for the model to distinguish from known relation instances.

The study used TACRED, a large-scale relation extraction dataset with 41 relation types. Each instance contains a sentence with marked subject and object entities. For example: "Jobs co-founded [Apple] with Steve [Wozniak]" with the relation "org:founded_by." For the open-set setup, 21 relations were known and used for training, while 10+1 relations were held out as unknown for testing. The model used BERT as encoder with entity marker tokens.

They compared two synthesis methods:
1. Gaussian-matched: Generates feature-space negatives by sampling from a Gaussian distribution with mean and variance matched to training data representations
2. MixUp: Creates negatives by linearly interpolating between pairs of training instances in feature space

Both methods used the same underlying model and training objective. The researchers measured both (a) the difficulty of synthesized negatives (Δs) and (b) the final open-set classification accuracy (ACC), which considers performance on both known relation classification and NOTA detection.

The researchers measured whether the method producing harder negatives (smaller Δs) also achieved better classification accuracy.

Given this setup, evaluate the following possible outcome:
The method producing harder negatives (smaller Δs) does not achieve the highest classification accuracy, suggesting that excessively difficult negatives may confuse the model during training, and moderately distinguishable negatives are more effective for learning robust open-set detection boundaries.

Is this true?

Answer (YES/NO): YES